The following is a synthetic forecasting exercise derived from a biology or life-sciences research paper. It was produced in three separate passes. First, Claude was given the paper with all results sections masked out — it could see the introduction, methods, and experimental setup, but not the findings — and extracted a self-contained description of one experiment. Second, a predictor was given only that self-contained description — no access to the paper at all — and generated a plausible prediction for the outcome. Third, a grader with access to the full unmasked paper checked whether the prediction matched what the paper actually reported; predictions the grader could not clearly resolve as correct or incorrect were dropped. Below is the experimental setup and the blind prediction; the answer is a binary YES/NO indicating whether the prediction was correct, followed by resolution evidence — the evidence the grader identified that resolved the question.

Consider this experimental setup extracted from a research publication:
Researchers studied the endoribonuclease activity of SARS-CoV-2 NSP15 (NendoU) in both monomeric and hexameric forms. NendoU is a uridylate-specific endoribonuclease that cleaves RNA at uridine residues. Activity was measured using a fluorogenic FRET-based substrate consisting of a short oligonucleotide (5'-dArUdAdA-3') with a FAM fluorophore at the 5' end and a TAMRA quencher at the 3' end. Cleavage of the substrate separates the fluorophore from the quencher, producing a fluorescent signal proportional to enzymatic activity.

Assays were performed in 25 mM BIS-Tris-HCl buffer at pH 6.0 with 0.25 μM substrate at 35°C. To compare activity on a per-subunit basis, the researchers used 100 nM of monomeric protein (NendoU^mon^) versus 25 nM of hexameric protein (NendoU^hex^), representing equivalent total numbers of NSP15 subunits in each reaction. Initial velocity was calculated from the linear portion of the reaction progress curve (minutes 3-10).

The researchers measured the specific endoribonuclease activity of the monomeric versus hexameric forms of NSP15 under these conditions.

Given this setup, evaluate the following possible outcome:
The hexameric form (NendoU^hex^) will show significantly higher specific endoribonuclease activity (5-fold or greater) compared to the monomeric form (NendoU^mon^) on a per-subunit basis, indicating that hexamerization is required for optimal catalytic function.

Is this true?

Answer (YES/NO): YES